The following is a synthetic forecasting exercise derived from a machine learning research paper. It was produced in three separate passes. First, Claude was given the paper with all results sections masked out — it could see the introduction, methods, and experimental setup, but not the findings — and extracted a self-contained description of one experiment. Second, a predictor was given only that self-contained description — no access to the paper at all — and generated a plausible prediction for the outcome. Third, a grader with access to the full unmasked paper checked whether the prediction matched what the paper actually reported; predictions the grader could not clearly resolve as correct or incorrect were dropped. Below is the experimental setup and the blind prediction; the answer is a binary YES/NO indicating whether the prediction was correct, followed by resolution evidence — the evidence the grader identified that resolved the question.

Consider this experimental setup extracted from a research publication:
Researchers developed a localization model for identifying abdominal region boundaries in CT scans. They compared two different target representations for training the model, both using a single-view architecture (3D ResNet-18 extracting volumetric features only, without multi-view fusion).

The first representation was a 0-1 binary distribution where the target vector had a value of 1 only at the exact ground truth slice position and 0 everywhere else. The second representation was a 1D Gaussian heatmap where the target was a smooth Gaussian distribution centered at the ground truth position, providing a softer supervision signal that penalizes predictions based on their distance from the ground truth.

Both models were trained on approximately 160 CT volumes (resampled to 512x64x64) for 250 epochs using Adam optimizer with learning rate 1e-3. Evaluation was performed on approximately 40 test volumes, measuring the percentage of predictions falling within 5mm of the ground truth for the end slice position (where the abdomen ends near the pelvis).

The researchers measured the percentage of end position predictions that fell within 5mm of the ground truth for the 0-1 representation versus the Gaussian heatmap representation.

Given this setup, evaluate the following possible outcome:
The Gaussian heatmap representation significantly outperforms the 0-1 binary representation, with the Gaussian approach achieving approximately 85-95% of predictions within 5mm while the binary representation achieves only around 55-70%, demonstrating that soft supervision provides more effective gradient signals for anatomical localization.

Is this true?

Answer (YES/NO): YES